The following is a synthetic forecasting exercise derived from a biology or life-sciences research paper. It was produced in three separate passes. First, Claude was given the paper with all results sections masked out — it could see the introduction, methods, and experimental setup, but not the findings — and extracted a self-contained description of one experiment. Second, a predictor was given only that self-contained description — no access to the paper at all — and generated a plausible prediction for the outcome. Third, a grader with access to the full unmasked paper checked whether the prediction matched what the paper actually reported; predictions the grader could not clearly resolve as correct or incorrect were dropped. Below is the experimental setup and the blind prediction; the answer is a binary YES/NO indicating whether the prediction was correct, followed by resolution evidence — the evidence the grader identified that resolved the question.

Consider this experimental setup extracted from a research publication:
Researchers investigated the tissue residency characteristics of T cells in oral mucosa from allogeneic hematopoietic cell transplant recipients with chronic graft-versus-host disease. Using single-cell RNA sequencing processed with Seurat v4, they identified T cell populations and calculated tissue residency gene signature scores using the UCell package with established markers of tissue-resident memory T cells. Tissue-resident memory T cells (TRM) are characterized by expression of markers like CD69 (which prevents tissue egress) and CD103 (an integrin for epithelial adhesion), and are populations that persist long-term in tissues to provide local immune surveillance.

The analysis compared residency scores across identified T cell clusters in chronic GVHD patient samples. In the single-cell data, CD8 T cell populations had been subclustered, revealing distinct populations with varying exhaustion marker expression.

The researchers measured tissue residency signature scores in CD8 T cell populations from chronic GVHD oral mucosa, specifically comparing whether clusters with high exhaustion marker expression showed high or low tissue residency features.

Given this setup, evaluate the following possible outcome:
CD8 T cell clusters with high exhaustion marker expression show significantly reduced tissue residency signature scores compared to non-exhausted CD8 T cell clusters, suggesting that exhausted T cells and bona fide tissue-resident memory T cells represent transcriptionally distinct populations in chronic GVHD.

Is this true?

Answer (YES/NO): NO